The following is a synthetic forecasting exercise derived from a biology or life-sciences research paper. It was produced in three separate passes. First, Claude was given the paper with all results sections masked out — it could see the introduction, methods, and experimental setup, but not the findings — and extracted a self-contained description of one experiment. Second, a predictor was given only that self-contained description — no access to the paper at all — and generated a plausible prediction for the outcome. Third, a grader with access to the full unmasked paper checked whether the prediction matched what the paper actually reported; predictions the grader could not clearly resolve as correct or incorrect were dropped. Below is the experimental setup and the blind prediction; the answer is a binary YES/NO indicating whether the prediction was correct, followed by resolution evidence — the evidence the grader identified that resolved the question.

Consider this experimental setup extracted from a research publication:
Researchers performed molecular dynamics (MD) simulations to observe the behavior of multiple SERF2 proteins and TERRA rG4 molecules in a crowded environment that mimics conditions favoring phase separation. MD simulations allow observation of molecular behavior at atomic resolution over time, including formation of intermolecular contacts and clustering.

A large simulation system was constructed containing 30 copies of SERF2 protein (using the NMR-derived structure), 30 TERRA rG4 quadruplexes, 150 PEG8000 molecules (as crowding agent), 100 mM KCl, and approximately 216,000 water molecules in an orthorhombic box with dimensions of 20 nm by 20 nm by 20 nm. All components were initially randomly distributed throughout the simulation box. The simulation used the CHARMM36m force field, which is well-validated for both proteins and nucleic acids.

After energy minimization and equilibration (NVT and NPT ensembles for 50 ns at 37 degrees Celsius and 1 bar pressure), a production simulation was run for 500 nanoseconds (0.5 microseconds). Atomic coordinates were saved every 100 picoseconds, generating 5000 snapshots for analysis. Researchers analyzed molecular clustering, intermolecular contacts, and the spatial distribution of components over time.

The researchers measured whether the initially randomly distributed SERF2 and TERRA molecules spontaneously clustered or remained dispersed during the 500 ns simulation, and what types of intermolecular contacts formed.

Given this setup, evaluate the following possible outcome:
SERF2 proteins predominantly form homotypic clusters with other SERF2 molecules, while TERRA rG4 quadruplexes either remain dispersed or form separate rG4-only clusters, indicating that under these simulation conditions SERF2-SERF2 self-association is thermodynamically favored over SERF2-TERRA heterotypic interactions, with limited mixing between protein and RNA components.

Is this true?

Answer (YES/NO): NO